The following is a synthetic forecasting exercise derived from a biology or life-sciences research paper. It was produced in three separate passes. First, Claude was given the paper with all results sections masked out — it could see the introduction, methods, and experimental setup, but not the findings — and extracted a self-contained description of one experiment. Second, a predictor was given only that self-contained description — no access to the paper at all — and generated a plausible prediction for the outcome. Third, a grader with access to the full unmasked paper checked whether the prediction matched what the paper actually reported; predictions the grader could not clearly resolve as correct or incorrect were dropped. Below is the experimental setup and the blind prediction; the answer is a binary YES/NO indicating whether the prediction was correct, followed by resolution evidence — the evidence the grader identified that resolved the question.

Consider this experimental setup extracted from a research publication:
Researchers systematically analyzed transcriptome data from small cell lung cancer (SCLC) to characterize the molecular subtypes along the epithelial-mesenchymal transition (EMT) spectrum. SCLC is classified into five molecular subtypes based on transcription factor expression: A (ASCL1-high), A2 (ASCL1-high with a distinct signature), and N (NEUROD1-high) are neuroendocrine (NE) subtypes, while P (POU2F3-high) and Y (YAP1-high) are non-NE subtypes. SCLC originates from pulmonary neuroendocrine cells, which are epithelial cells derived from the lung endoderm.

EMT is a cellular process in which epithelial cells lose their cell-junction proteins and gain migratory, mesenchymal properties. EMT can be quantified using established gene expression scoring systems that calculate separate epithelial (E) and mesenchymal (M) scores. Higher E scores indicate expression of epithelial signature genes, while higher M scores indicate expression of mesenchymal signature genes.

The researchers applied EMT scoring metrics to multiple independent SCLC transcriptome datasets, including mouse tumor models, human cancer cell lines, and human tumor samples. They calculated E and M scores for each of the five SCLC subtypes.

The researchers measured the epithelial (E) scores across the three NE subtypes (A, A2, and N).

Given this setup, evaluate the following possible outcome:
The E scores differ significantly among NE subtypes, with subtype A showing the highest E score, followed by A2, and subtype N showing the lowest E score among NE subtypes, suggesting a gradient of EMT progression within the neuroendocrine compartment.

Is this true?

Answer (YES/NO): NO